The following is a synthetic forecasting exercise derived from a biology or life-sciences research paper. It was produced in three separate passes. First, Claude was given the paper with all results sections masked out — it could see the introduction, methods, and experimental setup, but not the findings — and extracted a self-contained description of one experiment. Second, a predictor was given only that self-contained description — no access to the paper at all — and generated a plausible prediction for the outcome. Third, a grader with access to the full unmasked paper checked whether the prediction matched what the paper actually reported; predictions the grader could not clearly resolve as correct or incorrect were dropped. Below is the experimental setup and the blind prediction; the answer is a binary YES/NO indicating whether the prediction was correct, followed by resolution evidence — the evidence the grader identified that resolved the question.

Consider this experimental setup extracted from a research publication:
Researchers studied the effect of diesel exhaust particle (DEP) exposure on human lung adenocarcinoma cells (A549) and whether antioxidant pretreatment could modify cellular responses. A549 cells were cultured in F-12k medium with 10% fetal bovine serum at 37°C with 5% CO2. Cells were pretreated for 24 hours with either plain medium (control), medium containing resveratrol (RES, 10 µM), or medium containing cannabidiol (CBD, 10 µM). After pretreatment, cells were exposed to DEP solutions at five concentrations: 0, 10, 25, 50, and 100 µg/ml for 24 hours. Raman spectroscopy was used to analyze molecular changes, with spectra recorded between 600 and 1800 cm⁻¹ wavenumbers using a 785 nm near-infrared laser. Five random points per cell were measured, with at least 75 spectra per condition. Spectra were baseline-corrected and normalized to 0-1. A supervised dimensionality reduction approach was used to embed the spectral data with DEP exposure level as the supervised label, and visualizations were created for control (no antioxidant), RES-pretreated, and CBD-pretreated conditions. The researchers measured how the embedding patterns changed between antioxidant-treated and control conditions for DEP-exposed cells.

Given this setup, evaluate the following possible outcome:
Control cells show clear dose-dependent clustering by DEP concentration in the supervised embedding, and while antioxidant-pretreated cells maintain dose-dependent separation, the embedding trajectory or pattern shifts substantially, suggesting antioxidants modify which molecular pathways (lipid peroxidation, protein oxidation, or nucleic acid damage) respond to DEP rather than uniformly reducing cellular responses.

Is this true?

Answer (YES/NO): NO